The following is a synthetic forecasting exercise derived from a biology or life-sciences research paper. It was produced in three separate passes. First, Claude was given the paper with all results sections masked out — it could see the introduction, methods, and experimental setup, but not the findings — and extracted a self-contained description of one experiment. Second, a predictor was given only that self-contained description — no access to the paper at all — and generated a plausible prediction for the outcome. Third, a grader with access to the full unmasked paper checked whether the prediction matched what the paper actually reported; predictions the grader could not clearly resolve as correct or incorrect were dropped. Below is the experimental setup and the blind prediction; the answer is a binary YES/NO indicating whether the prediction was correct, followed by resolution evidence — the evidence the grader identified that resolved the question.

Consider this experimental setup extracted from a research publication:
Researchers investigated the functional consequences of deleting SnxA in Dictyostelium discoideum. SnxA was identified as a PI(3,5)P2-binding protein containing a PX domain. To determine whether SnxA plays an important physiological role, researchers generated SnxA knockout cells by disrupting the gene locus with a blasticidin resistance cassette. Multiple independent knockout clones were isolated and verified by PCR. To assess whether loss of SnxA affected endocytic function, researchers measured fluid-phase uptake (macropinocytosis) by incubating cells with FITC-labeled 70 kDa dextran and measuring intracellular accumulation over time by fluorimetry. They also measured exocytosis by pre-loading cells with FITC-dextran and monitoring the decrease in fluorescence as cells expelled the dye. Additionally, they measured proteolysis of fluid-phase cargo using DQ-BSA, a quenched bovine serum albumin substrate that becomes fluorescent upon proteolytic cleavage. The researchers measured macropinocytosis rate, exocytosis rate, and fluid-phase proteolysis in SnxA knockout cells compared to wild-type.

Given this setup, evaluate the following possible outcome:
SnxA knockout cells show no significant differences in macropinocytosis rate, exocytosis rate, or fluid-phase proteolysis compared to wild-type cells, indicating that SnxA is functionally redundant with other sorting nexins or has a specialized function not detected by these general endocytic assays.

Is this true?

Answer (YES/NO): YES